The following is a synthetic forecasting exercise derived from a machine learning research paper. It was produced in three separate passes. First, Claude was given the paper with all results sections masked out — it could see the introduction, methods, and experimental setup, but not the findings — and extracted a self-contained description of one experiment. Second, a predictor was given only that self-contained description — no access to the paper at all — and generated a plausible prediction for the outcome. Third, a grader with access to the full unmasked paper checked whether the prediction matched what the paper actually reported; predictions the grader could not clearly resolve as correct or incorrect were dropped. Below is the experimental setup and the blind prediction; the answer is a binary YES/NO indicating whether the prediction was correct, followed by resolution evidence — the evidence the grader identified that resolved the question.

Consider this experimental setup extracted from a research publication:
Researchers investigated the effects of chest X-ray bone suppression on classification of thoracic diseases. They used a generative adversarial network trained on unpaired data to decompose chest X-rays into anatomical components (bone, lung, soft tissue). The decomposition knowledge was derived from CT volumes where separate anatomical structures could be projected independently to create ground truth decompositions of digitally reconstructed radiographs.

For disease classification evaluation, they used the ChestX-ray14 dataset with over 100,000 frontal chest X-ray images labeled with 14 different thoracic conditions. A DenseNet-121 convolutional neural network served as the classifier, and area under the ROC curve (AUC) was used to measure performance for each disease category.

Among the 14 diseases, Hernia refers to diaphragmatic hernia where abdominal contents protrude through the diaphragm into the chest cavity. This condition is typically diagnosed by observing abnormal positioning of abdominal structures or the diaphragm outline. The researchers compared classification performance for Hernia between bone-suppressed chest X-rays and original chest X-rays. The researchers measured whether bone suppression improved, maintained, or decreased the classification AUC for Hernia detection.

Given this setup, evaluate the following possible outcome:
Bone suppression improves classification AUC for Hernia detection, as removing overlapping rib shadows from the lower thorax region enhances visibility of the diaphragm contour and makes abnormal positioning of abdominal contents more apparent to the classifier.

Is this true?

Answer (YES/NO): NO